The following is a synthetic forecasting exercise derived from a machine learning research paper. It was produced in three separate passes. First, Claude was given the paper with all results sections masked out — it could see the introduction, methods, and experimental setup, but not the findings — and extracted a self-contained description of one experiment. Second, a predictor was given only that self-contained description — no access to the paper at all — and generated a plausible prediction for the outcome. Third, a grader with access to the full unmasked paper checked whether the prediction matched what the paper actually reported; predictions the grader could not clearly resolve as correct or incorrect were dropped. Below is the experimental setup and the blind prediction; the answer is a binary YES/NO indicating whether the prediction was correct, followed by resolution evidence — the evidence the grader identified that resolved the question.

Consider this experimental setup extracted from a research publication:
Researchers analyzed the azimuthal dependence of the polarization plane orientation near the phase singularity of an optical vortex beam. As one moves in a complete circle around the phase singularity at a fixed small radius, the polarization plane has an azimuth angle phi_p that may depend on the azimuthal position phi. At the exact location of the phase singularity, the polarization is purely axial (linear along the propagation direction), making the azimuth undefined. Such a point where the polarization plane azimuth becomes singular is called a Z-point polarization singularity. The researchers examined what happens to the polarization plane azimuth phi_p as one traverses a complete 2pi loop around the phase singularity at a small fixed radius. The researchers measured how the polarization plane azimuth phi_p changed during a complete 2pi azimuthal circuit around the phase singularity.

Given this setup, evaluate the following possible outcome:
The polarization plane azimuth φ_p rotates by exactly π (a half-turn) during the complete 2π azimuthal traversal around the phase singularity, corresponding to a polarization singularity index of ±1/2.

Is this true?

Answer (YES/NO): NO